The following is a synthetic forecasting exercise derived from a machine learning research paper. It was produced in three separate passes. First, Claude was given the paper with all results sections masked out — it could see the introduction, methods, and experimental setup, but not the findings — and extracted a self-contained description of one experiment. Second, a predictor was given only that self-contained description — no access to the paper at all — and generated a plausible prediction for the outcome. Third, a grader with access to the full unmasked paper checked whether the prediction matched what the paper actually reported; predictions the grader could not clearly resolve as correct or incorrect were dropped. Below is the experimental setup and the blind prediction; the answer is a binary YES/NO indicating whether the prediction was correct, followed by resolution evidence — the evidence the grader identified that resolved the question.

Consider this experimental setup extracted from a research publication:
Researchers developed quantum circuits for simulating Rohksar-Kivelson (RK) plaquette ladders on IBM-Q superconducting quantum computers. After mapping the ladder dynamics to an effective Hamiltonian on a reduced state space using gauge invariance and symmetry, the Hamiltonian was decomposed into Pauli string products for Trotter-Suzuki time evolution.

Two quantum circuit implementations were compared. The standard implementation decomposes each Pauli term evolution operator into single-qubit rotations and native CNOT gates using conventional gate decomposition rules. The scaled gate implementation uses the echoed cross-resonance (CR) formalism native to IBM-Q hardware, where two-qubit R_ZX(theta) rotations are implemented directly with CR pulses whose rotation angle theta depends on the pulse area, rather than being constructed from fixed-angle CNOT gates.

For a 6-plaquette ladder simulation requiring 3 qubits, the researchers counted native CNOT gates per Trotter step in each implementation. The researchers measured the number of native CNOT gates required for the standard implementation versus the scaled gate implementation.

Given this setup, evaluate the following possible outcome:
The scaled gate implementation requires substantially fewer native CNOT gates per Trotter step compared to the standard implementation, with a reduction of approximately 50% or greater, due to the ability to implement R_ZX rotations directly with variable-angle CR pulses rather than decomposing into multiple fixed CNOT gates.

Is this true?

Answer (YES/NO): YES